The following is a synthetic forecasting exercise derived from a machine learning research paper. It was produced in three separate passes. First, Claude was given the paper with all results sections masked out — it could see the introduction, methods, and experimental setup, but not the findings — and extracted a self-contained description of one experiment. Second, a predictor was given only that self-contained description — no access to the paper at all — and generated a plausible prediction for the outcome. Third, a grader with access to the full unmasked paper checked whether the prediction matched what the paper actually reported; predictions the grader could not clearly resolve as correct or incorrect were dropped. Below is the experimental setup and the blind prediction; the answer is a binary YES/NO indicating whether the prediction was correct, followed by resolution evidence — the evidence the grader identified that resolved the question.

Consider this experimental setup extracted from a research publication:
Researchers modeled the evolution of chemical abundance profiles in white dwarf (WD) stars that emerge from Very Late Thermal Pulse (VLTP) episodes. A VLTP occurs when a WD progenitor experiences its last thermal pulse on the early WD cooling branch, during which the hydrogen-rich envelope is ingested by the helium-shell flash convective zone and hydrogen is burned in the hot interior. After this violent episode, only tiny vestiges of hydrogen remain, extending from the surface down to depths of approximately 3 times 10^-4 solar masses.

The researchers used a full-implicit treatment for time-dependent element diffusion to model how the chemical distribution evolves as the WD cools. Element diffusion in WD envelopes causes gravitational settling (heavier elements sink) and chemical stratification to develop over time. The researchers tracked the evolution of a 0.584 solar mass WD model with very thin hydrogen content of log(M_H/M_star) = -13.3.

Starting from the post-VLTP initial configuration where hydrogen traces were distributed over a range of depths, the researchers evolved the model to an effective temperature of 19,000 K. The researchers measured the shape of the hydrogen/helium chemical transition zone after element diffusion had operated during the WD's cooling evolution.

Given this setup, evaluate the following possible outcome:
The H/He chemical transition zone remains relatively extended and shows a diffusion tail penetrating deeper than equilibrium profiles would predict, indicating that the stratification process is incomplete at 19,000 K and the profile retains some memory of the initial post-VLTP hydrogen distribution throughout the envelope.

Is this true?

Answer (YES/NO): NO